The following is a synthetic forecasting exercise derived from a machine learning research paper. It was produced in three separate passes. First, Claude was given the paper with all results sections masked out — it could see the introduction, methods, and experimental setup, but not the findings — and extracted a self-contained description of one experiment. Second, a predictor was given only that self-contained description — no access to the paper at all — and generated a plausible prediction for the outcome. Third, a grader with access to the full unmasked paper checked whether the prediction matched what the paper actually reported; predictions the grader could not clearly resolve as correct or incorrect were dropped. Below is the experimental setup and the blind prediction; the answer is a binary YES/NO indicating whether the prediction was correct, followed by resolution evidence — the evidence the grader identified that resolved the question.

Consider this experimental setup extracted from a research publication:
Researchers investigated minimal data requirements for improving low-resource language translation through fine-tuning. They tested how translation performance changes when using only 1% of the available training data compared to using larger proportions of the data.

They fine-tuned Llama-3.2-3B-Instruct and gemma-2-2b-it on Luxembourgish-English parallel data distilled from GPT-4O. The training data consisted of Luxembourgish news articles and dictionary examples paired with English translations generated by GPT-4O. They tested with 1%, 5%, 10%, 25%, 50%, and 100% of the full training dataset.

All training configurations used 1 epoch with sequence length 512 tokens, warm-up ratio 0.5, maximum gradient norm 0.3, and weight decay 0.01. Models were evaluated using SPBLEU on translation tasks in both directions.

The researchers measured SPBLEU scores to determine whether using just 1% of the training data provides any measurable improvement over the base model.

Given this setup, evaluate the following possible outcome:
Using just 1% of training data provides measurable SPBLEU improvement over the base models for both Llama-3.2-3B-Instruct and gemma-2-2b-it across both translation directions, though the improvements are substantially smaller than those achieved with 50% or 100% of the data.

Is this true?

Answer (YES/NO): YES